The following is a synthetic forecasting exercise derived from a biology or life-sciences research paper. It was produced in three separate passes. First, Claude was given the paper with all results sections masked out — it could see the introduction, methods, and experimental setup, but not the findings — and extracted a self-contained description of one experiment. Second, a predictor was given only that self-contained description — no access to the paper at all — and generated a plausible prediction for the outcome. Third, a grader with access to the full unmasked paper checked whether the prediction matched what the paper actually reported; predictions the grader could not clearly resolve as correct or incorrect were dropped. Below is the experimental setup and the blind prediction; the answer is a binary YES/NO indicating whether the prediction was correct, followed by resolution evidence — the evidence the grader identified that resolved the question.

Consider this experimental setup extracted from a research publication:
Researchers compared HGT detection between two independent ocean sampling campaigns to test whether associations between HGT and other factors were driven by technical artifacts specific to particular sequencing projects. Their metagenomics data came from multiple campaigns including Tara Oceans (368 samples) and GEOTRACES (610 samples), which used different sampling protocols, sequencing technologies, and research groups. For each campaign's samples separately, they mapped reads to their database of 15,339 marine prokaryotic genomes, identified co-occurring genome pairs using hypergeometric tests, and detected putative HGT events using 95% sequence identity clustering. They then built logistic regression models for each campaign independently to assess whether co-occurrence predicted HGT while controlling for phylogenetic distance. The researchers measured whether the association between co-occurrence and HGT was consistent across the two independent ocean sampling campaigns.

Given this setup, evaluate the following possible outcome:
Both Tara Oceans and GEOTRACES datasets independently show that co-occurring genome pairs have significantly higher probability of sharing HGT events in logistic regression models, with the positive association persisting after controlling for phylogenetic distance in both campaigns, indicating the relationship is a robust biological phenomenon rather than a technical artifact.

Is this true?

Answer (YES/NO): YES